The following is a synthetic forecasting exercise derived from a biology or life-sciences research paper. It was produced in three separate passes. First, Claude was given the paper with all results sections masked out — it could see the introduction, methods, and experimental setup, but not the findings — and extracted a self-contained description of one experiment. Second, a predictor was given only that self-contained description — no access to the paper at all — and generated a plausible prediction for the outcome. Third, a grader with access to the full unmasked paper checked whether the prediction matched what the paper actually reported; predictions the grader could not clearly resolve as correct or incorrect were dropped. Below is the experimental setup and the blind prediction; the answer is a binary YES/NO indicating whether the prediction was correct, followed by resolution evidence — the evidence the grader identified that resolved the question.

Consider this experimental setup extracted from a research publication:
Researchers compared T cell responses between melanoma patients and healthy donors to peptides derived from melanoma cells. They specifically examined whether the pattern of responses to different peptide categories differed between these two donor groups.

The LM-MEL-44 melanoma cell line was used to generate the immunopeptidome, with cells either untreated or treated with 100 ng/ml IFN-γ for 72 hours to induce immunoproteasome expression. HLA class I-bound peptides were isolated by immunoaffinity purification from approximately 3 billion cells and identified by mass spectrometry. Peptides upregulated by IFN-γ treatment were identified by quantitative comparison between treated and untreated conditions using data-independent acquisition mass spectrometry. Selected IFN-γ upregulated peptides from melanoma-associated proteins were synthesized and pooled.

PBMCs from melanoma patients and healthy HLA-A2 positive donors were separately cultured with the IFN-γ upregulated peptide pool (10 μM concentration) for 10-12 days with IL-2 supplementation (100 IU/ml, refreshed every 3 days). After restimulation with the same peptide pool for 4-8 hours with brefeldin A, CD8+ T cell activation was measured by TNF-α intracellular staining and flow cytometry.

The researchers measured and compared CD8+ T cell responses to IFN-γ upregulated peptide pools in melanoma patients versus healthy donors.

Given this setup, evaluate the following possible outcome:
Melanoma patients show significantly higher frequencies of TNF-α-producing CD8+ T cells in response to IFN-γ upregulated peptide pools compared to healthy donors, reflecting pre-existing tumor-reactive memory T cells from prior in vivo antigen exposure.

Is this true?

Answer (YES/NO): YES